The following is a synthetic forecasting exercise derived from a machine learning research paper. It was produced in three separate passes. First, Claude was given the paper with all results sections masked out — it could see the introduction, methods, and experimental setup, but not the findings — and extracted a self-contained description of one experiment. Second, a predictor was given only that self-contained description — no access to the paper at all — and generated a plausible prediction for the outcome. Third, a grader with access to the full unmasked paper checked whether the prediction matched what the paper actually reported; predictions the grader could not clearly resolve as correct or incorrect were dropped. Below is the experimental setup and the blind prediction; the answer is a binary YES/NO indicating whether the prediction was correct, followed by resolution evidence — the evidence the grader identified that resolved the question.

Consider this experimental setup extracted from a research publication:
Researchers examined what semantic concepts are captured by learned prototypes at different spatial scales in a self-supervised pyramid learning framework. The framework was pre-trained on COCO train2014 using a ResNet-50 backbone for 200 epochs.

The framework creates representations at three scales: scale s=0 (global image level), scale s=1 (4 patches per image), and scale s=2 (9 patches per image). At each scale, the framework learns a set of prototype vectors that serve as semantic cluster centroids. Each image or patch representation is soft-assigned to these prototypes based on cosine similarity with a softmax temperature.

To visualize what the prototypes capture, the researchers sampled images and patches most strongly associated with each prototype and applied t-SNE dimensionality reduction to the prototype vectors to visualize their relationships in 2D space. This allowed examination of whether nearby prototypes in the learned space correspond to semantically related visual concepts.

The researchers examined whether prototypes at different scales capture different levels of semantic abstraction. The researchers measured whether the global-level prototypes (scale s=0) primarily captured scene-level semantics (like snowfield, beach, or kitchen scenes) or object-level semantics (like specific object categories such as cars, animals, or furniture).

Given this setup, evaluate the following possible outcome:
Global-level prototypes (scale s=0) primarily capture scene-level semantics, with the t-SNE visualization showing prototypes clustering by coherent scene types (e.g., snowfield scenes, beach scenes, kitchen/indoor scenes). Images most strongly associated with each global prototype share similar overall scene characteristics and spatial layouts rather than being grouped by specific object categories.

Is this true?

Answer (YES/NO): YES